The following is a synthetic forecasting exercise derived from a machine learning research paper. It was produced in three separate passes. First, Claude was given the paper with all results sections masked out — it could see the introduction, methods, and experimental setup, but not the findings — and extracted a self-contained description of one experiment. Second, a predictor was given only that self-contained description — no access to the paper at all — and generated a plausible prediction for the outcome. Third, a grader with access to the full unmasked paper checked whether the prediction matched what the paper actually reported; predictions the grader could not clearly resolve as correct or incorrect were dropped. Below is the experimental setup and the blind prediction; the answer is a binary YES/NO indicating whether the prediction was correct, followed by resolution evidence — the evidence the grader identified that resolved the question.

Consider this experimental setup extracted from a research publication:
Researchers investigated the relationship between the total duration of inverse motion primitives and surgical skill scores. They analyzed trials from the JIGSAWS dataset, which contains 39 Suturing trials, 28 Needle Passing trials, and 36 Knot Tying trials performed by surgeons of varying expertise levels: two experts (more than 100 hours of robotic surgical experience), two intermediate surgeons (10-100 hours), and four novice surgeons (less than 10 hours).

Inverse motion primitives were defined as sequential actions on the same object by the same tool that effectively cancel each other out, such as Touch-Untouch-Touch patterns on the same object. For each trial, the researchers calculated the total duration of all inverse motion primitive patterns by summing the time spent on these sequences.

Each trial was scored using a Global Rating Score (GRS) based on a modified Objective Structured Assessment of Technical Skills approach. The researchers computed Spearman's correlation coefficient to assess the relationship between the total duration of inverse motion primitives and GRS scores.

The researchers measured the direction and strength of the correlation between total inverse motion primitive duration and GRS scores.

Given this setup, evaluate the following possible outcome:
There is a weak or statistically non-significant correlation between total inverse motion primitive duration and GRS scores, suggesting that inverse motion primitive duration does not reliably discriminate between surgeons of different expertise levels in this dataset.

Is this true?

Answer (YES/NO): NO